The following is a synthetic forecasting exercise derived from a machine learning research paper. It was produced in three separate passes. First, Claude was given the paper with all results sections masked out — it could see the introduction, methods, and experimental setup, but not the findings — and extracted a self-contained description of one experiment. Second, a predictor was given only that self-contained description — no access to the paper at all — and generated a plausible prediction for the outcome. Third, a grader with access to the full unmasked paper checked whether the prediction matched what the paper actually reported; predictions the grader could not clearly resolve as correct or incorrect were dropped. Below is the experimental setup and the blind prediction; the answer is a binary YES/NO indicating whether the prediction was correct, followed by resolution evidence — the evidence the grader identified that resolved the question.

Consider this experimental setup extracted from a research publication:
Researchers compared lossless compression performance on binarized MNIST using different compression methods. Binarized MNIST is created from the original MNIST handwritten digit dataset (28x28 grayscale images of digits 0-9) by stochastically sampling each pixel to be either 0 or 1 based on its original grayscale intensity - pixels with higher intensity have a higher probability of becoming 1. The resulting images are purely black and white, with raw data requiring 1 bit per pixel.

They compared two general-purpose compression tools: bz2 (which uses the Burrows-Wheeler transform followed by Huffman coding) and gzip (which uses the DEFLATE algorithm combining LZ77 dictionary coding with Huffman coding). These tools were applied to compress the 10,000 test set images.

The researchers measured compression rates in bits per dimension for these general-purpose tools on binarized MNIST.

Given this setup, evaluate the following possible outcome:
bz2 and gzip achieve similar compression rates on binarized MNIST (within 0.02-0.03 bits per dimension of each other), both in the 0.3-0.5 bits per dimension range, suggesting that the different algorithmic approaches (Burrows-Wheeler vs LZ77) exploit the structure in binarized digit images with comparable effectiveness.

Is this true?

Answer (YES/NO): NO